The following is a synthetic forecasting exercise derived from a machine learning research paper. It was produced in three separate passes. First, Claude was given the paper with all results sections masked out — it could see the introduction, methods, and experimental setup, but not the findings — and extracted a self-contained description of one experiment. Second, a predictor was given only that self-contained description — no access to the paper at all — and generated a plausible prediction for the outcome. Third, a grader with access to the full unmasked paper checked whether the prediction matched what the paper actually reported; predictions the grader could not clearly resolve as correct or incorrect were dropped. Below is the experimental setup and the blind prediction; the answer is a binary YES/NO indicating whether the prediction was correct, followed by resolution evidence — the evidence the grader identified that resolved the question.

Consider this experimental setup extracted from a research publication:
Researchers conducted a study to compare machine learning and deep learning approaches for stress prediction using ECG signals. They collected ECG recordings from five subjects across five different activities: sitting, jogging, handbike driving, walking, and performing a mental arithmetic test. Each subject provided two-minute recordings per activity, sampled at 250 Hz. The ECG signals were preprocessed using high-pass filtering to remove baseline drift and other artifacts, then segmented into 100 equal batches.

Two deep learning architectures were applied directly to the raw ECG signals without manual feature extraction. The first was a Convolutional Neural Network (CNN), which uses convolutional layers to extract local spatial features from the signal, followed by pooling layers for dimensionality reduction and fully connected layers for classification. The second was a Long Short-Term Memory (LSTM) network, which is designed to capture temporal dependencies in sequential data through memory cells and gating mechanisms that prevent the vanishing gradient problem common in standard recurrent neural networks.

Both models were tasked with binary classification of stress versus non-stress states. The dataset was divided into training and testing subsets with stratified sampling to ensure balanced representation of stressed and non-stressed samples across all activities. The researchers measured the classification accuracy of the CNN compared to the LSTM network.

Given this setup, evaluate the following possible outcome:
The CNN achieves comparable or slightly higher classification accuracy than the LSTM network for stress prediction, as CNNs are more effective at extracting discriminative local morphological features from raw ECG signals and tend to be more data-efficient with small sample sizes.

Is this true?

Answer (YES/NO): NO